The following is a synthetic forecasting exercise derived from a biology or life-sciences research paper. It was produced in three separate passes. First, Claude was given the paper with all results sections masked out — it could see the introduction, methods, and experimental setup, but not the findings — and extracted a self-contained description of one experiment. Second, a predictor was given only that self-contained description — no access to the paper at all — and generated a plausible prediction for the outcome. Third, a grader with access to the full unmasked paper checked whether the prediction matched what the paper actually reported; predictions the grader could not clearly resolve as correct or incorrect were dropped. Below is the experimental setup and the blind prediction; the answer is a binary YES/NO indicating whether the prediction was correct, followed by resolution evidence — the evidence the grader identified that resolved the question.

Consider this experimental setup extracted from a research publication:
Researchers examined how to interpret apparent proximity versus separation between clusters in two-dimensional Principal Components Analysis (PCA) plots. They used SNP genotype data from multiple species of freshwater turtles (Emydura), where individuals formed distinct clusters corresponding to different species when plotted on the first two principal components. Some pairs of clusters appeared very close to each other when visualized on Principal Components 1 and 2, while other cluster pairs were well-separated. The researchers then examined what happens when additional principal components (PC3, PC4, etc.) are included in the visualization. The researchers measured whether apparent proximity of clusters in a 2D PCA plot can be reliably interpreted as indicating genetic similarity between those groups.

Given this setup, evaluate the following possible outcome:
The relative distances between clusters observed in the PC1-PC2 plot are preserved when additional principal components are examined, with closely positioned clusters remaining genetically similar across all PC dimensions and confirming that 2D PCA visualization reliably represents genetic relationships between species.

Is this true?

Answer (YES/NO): NO